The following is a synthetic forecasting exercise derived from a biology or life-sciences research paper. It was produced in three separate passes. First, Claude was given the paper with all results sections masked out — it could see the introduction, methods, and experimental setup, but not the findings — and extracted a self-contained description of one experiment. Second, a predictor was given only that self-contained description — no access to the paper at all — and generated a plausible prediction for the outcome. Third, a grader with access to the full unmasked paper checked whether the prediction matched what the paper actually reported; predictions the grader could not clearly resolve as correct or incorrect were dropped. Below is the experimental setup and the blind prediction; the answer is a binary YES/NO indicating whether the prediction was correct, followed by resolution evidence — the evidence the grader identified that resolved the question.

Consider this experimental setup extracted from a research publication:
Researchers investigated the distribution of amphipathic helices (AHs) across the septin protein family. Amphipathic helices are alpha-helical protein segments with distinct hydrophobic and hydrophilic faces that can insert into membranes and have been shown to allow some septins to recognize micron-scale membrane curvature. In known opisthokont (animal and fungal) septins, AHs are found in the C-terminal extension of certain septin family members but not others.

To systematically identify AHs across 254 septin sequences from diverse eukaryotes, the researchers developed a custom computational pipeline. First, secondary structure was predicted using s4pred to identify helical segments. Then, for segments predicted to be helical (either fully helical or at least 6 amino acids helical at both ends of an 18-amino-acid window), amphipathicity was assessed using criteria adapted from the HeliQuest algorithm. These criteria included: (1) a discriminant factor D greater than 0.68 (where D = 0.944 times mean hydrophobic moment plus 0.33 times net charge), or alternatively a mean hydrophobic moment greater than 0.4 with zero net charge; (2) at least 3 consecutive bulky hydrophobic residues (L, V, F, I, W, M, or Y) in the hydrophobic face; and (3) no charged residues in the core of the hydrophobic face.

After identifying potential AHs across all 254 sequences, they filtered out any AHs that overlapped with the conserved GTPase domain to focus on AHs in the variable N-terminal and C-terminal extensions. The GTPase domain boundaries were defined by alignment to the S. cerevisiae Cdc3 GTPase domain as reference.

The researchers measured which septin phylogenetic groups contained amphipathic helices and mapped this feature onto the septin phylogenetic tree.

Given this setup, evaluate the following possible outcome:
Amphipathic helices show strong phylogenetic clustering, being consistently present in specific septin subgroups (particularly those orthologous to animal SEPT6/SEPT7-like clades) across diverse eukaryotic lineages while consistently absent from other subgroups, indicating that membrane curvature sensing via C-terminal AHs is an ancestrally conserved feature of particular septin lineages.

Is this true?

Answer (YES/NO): NO